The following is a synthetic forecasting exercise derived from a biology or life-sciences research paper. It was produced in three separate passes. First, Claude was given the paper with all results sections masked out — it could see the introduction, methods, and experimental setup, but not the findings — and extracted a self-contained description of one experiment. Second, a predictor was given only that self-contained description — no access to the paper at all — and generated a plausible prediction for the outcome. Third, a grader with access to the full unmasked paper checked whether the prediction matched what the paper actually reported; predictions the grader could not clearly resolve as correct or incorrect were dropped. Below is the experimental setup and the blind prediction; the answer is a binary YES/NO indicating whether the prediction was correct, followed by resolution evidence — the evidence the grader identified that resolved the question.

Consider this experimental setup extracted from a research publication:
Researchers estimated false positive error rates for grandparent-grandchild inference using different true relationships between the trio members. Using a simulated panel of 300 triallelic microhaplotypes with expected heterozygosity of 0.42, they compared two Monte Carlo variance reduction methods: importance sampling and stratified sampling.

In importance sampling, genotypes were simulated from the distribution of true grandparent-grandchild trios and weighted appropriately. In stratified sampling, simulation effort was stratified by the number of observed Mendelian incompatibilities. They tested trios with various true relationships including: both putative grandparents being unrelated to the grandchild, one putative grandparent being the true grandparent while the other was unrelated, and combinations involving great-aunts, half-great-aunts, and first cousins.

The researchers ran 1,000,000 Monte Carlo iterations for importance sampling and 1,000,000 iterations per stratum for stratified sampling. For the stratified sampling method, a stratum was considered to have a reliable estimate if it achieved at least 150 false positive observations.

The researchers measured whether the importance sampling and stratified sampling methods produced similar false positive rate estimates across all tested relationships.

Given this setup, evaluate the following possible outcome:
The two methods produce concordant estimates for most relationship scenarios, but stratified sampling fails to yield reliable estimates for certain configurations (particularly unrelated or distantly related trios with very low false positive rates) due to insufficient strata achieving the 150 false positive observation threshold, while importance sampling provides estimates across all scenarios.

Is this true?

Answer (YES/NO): NO